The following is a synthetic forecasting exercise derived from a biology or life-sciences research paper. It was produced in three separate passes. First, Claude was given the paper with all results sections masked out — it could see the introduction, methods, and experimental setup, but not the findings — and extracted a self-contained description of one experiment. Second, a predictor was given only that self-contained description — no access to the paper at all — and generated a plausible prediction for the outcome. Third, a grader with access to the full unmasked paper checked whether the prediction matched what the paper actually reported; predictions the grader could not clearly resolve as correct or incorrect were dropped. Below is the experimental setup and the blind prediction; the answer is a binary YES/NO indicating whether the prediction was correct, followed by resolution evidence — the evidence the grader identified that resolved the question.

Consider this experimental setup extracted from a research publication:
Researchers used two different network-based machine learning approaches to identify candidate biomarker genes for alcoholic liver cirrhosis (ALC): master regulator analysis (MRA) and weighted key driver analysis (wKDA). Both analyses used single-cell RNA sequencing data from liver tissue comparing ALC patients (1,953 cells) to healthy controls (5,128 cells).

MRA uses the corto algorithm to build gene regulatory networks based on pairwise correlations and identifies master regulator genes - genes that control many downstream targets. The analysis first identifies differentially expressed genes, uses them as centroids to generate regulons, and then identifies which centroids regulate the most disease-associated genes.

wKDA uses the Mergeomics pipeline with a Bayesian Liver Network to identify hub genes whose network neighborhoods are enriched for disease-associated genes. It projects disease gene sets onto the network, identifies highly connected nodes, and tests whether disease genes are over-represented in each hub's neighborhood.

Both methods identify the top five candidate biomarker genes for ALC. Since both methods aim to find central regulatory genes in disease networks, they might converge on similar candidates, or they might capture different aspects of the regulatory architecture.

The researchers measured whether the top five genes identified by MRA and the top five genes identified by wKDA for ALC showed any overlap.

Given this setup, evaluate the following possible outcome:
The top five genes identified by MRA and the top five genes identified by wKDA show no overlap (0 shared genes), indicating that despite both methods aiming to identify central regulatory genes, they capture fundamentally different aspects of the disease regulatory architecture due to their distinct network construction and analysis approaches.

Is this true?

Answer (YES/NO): YES